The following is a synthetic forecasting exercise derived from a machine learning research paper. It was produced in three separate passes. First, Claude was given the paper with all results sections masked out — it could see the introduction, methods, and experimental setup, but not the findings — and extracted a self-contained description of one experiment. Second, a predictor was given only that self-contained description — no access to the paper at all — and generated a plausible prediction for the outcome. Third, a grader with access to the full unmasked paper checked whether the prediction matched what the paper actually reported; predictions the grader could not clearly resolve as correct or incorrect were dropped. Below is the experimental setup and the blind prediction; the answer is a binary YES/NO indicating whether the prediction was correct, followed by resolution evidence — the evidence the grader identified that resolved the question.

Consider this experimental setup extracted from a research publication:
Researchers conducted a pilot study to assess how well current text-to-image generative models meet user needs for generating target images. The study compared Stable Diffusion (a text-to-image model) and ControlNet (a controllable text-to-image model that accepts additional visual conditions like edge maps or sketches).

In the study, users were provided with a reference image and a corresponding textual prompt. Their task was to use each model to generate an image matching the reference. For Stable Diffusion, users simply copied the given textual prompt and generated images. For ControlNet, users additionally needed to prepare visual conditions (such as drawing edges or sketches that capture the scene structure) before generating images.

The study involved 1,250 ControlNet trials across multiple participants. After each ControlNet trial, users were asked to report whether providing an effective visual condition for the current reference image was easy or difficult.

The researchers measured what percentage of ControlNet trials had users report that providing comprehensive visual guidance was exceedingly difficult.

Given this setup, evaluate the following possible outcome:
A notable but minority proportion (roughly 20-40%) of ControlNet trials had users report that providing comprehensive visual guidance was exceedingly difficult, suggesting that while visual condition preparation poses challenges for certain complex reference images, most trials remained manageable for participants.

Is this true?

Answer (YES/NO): NO